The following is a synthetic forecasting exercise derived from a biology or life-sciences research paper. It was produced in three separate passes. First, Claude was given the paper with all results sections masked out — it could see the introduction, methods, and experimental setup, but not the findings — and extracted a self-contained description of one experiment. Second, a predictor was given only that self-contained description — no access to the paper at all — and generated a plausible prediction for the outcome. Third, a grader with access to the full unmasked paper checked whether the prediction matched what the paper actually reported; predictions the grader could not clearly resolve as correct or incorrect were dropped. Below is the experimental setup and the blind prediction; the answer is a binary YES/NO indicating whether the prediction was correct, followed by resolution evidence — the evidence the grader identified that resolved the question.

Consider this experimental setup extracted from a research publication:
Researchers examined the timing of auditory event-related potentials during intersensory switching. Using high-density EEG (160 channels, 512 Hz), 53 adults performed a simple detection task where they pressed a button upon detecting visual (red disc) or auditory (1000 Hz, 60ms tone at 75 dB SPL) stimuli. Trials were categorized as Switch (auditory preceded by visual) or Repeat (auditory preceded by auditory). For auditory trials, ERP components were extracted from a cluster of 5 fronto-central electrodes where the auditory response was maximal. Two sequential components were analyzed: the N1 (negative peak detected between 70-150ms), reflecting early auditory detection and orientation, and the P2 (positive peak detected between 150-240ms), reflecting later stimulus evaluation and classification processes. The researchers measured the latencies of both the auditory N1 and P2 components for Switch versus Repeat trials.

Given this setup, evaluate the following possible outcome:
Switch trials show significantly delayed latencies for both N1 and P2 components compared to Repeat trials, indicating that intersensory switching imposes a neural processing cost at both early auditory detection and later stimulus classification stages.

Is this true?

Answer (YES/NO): YES